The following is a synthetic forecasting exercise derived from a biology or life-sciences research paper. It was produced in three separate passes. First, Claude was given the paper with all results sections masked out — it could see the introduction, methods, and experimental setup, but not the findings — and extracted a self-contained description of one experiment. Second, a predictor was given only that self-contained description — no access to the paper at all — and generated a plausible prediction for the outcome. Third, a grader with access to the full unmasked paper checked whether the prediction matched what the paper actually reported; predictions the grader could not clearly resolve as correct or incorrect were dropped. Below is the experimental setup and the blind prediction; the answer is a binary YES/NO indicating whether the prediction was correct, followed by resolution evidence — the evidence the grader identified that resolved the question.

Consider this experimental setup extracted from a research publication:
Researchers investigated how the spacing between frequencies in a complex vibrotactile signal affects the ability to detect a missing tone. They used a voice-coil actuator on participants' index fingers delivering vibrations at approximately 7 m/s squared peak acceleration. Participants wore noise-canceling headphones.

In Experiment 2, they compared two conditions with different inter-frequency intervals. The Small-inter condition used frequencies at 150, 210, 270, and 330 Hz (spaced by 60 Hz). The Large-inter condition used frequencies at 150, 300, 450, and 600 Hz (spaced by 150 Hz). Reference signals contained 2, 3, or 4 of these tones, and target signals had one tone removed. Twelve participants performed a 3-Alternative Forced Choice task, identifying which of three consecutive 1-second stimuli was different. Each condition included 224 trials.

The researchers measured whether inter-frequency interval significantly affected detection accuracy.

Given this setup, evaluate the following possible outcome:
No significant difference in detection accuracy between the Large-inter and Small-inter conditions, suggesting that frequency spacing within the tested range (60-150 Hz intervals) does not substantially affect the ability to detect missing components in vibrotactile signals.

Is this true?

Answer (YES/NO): NO